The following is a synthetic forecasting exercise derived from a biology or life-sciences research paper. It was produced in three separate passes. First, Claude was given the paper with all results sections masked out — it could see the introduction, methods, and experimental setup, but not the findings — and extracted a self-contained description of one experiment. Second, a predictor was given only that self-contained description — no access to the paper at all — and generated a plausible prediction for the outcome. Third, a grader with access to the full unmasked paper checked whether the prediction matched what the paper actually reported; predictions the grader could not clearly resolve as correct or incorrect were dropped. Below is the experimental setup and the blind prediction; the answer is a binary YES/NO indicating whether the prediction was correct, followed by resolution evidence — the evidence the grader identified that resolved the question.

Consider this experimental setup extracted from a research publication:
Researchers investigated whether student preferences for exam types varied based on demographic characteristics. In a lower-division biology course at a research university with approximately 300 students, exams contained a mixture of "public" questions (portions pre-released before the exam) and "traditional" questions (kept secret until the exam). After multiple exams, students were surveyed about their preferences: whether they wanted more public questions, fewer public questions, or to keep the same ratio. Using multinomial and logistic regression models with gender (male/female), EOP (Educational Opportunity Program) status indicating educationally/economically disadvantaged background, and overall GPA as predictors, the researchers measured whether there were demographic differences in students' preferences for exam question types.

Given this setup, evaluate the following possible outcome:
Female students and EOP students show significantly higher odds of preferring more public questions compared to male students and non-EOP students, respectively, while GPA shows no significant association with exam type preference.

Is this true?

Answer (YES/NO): NO